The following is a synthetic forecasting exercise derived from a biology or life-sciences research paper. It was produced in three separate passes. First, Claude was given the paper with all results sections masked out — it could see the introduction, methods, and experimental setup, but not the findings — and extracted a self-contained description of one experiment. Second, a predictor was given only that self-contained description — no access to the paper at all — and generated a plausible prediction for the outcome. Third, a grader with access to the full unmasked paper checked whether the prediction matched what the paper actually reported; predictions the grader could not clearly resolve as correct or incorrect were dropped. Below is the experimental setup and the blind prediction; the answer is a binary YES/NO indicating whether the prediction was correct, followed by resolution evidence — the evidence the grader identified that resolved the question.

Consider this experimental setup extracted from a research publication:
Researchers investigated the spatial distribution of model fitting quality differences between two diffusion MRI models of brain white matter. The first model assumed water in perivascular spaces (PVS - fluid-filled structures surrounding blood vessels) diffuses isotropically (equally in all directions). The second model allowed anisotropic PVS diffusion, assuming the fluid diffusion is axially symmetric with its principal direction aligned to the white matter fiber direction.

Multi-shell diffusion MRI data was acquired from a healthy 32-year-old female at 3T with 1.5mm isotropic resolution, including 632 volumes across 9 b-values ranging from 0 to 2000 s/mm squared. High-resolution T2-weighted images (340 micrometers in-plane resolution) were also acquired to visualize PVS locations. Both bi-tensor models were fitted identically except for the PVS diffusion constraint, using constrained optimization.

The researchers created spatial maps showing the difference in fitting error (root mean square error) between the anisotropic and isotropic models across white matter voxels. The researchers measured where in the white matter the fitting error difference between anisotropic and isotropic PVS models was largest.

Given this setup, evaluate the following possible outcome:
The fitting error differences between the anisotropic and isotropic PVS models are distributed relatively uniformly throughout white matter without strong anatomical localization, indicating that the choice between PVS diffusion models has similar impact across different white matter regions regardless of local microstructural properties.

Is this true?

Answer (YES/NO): NO